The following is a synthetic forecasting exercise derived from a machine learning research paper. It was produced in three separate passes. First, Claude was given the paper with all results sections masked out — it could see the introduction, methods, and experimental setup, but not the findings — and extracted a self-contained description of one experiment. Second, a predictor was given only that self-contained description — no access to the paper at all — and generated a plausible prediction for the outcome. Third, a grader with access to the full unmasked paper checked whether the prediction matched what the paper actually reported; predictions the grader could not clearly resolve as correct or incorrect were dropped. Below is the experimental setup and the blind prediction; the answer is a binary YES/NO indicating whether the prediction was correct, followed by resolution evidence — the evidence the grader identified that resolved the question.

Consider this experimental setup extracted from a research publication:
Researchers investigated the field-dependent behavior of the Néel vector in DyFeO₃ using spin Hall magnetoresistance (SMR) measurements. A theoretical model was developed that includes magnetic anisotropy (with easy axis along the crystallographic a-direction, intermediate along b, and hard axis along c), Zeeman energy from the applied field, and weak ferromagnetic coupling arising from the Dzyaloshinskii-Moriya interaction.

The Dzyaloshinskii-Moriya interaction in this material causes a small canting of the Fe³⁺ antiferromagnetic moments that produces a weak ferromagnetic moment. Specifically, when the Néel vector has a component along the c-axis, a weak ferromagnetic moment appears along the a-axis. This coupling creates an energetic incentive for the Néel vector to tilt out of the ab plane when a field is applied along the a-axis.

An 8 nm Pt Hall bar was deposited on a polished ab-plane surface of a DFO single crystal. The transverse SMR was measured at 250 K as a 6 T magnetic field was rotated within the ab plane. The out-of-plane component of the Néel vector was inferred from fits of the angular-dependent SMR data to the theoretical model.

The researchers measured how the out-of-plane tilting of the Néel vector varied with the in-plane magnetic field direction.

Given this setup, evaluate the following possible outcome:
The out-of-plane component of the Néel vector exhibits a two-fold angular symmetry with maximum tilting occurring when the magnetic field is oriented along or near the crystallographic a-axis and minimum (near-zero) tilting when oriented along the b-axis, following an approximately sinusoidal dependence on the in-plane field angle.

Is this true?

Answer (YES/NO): YES